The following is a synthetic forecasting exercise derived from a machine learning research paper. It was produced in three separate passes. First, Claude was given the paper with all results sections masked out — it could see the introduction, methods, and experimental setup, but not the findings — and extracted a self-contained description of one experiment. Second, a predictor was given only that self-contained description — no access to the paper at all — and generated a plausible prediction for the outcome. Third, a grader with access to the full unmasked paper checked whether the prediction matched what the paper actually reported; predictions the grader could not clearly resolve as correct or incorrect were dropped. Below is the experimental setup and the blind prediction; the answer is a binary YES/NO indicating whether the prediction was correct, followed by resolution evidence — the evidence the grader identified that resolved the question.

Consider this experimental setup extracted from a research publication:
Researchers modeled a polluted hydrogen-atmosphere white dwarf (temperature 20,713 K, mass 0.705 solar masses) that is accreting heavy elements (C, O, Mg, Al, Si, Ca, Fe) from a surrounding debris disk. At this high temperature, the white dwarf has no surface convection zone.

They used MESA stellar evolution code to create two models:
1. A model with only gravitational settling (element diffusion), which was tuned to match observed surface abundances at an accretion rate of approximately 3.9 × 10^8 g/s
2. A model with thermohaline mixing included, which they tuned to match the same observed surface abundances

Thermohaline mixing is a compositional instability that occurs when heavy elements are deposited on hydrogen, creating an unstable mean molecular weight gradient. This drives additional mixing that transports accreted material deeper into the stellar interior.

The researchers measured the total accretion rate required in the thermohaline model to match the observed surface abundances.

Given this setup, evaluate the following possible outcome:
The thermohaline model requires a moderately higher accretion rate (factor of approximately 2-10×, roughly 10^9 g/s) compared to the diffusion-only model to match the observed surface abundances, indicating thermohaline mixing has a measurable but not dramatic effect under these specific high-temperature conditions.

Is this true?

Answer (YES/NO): NO